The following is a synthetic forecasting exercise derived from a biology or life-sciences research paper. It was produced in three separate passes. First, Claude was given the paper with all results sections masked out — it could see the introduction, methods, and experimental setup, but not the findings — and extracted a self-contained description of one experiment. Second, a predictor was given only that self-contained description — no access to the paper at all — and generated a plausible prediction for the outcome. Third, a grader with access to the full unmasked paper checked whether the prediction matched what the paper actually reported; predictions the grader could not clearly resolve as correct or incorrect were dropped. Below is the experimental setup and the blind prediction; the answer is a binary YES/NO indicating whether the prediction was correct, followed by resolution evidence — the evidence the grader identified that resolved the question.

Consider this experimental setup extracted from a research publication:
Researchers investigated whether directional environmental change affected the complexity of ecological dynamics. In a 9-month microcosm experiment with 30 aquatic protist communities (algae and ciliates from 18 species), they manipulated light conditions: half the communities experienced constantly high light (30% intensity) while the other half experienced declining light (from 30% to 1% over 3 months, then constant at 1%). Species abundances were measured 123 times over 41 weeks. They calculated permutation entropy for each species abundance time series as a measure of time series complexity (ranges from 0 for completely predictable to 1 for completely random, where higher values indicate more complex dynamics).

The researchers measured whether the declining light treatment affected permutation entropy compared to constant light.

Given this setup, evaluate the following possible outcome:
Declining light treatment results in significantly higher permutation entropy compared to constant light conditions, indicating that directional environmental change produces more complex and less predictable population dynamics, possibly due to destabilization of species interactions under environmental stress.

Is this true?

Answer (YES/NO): NO